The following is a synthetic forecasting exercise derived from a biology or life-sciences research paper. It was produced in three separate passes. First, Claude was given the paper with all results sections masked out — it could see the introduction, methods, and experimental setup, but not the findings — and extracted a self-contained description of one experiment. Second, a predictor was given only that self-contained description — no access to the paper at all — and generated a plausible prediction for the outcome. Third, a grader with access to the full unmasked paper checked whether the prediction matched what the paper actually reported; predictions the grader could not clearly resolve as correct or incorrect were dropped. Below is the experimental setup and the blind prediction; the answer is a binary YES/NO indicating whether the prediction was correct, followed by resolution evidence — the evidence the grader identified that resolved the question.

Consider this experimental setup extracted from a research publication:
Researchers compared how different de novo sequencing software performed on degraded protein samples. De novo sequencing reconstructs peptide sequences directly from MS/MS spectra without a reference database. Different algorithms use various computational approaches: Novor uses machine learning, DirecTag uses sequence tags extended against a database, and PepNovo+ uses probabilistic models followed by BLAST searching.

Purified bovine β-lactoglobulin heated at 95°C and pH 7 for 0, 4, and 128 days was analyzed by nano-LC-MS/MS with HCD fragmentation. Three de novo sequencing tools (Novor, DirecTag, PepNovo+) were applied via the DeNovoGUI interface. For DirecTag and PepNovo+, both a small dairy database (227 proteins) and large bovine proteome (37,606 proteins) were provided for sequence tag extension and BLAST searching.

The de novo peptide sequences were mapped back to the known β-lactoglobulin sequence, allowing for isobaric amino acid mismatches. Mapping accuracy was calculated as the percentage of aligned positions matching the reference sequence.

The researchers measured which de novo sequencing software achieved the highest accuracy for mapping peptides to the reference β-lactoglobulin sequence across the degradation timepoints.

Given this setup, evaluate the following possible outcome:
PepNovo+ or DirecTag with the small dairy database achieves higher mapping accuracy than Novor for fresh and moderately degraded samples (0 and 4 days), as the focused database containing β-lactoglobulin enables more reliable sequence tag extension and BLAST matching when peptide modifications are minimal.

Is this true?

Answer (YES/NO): NO